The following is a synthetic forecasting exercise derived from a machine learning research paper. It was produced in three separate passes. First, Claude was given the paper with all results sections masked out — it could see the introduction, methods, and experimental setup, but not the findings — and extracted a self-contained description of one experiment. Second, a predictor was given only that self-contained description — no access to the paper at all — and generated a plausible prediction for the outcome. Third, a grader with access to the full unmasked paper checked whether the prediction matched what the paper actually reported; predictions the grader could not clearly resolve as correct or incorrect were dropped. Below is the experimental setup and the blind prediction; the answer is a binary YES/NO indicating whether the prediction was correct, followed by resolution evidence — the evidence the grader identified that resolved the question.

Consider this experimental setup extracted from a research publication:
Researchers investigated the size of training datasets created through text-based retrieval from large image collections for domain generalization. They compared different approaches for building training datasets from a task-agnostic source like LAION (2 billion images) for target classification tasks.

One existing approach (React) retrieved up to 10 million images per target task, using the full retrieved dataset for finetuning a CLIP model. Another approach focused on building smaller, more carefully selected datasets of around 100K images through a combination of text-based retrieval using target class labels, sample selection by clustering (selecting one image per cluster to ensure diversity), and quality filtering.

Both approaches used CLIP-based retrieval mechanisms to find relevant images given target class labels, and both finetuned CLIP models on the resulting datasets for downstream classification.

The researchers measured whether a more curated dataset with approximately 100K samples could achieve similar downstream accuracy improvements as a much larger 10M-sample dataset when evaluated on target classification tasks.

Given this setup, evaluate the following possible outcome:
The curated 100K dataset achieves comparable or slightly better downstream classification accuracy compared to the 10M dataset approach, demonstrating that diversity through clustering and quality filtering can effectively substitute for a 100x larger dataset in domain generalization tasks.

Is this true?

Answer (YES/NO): YES